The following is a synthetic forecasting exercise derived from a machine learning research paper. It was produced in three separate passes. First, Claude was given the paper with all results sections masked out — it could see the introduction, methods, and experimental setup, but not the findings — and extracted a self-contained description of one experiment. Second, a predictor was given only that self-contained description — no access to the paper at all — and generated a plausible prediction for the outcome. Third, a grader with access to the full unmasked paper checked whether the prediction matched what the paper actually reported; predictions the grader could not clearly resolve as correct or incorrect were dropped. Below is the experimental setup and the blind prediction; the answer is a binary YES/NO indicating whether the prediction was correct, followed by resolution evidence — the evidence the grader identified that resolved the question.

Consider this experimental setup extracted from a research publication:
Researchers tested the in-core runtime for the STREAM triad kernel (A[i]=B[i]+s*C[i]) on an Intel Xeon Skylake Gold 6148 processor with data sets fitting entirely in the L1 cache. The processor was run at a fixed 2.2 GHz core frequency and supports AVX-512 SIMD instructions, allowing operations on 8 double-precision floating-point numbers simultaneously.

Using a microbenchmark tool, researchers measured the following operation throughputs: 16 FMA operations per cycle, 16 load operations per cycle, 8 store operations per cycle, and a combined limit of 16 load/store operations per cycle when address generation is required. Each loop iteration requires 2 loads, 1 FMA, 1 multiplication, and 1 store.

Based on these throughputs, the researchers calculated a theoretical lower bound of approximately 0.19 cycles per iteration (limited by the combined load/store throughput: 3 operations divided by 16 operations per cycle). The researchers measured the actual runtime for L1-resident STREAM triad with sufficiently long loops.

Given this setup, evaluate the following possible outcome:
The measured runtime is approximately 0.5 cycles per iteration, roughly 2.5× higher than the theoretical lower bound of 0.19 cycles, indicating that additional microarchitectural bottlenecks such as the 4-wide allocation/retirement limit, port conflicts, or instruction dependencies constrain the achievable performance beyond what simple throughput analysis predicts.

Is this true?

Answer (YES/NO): NO